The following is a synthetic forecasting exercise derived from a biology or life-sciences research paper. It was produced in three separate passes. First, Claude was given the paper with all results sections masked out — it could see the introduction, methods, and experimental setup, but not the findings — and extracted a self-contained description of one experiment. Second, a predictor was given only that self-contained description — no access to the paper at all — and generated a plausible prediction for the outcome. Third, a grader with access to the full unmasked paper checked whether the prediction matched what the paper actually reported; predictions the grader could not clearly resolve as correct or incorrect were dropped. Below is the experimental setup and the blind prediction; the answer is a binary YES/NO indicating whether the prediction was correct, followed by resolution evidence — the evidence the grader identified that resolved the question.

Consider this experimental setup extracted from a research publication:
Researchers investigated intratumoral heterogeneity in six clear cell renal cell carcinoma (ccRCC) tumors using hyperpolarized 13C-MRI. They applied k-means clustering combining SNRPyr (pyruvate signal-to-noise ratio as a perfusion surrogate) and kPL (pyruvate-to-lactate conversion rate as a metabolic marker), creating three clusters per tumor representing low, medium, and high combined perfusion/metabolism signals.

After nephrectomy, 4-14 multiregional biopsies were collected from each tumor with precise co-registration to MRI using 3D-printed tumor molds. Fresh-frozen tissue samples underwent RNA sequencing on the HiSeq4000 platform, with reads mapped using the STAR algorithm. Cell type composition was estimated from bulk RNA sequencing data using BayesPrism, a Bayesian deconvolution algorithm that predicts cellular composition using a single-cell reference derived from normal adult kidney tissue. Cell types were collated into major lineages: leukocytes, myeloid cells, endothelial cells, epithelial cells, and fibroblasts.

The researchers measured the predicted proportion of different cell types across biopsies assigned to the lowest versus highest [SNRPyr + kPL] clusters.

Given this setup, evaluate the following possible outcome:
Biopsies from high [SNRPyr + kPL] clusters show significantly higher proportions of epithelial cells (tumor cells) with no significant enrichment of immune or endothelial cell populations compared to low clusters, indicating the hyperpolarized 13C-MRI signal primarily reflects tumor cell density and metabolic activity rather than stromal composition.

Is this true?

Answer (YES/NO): NO